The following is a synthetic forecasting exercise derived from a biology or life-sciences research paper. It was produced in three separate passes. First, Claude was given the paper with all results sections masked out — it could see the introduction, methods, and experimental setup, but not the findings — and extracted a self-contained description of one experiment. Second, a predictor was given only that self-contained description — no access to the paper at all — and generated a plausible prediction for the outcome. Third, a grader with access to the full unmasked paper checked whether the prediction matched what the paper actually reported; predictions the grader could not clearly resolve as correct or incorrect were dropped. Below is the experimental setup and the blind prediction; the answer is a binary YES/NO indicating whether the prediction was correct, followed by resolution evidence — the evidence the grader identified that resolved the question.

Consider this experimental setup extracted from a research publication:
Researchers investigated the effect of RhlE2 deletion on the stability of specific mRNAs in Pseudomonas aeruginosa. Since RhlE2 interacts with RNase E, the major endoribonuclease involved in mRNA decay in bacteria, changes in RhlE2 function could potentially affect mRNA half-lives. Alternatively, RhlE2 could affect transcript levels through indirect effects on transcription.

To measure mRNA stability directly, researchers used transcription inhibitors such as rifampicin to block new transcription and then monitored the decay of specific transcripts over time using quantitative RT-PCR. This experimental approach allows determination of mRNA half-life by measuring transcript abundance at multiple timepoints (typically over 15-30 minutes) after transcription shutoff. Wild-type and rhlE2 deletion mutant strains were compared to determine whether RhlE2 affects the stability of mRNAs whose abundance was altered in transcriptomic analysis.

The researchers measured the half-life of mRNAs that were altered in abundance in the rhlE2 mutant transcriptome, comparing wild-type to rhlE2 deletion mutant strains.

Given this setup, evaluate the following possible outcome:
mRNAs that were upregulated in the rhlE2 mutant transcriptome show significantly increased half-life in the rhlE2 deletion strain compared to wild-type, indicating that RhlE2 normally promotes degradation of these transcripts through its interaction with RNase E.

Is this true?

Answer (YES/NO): YES